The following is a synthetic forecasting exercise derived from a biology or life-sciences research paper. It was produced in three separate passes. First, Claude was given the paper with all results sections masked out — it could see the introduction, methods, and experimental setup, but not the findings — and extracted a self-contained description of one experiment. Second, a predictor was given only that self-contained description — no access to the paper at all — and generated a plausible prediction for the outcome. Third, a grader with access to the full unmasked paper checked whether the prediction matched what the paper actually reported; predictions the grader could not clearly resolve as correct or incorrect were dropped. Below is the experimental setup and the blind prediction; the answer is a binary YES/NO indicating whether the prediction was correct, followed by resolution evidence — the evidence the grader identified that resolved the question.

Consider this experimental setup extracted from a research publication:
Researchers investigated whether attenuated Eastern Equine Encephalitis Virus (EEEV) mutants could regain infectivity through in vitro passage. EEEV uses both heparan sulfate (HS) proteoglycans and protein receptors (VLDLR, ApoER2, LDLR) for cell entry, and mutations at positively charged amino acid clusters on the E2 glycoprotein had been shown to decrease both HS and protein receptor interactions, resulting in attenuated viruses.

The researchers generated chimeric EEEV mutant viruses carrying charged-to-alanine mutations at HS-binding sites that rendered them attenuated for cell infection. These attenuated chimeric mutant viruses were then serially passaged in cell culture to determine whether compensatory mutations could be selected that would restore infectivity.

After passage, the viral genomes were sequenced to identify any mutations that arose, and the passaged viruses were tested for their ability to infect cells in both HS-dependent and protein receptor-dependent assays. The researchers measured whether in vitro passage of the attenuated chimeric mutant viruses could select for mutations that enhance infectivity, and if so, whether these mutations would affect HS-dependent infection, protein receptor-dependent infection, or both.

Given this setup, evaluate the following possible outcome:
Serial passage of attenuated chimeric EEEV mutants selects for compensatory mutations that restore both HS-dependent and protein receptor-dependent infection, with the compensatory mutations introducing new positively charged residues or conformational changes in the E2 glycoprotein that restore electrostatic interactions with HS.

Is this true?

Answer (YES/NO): YES